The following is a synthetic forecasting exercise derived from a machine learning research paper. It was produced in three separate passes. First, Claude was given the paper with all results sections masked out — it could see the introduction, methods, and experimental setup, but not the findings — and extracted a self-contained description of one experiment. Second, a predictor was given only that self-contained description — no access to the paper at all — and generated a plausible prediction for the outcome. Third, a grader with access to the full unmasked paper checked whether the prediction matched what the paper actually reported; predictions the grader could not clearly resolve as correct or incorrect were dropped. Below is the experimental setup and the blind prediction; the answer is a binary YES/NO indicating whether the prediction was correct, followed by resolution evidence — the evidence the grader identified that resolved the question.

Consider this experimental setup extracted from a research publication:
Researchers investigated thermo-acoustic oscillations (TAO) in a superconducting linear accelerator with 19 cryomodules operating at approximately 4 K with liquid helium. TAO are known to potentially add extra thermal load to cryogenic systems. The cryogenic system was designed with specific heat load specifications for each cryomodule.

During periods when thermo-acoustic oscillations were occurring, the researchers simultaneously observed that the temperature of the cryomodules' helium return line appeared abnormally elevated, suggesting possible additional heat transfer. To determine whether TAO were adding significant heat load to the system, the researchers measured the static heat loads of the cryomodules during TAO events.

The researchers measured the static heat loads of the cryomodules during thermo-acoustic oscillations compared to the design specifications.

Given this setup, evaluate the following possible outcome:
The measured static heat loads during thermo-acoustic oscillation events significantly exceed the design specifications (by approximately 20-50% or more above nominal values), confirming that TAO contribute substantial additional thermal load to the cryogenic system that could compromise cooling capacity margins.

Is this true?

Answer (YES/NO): NO